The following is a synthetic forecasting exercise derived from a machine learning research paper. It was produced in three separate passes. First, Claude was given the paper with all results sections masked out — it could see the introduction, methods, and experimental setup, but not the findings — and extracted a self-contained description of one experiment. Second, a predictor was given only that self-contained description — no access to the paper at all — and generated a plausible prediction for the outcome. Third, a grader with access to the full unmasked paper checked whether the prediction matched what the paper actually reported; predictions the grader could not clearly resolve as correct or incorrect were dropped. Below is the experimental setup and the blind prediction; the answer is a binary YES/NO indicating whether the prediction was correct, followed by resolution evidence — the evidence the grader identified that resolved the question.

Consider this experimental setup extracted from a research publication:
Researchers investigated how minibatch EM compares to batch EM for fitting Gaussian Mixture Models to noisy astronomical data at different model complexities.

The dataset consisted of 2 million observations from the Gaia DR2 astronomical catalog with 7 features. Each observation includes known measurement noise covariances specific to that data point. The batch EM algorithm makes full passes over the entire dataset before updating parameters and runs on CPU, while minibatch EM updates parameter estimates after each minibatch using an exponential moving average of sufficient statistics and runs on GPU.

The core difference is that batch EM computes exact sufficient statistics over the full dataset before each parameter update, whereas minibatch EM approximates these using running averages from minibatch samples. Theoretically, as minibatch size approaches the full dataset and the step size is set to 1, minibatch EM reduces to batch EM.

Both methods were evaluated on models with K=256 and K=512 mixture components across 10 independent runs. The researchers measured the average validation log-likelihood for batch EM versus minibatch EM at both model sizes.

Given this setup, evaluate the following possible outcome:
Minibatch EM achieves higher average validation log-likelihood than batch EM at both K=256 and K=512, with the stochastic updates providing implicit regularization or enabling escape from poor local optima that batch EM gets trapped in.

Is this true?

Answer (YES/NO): NO